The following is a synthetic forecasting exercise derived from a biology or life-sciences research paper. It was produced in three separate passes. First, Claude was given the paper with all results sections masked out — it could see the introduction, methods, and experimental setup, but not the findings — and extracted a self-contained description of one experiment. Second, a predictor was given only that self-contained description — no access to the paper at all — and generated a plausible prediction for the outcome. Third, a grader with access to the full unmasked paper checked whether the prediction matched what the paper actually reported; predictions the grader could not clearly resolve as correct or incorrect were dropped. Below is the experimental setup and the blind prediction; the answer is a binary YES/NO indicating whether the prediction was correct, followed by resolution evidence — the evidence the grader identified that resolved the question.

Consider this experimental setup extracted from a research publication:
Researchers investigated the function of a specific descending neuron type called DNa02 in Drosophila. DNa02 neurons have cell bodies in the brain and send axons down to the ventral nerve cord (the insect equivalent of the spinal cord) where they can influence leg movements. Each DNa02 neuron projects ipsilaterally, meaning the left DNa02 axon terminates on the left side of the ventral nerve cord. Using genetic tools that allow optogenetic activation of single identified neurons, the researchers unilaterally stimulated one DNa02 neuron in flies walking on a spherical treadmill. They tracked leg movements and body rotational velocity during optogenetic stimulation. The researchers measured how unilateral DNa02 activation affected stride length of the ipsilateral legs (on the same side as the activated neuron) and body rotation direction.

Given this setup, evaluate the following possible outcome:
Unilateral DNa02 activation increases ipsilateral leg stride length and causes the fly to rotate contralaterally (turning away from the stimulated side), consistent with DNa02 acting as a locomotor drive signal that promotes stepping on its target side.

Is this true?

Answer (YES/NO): NO